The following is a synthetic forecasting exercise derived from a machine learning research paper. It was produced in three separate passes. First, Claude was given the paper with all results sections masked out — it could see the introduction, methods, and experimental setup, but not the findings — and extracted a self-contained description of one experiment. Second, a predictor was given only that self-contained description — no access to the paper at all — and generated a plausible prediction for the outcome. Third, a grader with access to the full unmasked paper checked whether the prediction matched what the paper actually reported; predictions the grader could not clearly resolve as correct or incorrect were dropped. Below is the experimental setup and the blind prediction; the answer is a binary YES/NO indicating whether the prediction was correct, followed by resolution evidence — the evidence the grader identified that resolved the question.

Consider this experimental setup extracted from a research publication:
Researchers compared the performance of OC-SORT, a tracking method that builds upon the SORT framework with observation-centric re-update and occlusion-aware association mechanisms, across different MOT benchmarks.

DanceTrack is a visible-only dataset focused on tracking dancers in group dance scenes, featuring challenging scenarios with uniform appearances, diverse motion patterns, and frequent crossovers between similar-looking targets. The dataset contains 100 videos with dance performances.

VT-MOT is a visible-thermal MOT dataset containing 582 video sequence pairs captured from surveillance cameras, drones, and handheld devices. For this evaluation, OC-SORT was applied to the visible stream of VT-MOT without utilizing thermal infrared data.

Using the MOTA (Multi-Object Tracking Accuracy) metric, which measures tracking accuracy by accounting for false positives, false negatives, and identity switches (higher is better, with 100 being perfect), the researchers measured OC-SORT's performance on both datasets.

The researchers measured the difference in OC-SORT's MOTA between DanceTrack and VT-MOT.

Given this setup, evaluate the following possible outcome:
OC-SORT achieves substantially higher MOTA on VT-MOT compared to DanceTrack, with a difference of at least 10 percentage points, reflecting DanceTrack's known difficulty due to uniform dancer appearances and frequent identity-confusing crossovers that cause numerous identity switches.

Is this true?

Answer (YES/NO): NO